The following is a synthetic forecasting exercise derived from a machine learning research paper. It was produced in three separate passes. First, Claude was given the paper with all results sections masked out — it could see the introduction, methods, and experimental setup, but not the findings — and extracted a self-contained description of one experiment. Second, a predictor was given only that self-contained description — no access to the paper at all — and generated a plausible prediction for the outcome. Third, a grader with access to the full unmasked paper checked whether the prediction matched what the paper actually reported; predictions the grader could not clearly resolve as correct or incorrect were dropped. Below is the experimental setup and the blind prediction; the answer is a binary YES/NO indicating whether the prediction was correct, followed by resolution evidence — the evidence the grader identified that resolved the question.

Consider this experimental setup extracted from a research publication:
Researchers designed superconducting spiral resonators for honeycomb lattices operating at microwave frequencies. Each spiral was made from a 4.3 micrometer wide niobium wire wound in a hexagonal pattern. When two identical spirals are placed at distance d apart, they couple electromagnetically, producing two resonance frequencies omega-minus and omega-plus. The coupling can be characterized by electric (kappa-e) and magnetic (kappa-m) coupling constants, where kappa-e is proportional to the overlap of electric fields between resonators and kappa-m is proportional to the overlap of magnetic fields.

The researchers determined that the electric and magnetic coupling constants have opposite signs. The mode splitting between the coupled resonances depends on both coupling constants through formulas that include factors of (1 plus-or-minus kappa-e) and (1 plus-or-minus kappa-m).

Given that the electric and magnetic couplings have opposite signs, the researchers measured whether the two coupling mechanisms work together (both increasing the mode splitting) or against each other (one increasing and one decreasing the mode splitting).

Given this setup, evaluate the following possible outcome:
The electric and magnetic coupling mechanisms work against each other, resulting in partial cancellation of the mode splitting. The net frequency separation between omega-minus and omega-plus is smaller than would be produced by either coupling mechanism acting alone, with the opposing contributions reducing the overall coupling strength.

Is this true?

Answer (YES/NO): NO